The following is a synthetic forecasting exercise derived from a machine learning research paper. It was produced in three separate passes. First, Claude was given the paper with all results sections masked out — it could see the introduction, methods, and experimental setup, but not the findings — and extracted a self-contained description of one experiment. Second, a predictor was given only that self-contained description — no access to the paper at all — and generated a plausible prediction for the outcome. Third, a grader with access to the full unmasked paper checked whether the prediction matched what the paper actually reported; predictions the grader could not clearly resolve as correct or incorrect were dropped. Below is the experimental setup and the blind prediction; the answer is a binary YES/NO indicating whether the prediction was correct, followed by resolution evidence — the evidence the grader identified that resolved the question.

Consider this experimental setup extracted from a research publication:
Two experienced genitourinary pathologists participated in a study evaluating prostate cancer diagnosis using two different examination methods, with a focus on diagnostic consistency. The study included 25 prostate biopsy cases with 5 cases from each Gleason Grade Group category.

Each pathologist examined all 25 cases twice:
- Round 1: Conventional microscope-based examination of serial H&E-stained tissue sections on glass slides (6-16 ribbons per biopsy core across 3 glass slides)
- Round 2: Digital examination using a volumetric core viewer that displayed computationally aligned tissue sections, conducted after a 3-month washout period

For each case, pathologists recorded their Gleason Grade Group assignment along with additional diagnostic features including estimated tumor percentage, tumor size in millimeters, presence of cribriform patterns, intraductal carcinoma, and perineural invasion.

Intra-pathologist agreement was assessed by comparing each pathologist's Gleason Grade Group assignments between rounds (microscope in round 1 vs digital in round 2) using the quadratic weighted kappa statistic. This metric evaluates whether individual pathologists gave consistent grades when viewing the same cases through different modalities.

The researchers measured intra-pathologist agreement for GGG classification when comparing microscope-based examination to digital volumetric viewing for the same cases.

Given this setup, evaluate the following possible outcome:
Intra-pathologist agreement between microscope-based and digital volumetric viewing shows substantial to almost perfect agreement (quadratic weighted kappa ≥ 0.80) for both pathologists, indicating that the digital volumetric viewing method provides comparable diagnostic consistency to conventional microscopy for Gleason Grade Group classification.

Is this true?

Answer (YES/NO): YES